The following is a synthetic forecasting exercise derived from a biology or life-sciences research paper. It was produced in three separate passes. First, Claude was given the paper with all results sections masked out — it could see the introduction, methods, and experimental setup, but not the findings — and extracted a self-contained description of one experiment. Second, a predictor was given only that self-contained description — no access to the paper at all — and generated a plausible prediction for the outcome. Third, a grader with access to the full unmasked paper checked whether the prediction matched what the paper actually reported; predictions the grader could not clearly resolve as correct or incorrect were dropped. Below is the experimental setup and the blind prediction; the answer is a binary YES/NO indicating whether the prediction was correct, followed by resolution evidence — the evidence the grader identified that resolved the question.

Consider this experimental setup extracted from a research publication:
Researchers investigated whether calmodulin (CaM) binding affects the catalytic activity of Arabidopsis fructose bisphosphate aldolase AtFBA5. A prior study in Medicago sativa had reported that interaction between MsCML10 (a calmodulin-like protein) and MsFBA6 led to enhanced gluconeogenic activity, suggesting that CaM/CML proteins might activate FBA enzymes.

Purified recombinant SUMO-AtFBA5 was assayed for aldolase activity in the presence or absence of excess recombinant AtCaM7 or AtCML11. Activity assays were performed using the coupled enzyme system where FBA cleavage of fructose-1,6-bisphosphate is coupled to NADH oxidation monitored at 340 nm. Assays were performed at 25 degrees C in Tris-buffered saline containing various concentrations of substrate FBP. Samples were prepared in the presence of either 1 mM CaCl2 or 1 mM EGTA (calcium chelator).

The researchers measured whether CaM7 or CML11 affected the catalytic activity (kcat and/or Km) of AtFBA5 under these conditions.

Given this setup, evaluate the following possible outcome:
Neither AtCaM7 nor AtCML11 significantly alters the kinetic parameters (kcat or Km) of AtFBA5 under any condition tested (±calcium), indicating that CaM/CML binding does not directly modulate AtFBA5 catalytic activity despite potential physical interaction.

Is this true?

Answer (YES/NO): YES